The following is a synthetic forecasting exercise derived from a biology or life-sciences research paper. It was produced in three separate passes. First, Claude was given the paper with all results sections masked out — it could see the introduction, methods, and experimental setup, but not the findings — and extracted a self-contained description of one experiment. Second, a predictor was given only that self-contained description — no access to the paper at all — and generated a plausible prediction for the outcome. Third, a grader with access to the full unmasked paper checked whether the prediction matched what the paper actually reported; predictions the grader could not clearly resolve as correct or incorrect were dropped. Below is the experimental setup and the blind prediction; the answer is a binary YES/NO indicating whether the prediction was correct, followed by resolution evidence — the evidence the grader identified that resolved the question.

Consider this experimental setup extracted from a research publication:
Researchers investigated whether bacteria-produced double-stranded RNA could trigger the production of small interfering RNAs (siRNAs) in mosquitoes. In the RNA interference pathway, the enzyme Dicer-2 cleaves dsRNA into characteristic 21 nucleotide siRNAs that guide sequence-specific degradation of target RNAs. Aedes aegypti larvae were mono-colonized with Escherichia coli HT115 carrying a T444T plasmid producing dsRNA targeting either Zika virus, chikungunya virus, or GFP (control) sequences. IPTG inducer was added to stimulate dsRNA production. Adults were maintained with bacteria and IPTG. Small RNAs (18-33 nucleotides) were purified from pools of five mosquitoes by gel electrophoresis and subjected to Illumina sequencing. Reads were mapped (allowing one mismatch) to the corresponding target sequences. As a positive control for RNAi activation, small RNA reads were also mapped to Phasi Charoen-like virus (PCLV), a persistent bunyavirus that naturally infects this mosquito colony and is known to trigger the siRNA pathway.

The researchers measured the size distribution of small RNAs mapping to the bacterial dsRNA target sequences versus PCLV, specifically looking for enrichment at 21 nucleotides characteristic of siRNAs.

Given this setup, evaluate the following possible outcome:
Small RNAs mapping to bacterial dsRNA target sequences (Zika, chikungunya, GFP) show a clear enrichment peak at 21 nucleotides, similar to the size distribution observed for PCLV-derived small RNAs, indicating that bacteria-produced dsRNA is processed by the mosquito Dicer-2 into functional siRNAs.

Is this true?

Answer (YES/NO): NO